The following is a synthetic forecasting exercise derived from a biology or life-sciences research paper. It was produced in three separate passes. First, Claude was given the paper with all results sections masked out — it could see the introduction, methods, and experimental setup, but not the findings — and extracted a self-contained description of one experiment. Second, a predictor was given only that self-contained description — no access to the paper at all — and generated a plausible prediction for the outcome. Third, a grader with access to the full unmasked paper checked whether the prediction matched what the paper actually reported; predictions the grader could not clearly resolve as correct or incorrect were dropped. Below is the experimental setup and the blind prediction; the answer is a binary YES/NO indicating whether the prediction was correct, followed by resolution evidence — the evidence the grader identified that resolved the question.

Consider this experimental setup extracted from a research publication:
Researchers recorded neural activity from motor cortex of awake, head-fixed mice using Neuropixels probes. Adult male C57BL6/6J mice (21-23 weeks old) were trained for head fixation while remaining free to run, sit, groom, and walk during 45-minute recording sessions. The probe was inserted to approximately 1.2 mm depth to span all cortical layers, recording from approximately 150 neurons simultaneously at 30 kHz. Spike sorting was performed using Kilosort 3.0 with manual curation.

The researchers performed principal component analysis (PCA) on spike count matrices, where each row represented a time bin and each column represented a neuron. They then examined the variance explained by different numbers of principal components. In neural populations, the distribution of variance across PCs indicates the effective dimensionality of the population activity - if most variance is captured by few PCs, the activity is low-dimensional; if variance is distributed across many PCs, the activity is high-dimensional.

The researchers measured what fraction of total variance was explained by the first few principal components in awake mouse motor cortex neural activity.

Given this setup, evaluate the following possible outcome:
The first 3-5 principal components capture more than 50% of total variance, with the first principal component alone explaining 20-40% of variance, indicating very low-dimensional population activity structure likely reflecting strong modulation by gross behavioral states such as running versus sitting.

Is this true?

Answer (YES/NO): NO